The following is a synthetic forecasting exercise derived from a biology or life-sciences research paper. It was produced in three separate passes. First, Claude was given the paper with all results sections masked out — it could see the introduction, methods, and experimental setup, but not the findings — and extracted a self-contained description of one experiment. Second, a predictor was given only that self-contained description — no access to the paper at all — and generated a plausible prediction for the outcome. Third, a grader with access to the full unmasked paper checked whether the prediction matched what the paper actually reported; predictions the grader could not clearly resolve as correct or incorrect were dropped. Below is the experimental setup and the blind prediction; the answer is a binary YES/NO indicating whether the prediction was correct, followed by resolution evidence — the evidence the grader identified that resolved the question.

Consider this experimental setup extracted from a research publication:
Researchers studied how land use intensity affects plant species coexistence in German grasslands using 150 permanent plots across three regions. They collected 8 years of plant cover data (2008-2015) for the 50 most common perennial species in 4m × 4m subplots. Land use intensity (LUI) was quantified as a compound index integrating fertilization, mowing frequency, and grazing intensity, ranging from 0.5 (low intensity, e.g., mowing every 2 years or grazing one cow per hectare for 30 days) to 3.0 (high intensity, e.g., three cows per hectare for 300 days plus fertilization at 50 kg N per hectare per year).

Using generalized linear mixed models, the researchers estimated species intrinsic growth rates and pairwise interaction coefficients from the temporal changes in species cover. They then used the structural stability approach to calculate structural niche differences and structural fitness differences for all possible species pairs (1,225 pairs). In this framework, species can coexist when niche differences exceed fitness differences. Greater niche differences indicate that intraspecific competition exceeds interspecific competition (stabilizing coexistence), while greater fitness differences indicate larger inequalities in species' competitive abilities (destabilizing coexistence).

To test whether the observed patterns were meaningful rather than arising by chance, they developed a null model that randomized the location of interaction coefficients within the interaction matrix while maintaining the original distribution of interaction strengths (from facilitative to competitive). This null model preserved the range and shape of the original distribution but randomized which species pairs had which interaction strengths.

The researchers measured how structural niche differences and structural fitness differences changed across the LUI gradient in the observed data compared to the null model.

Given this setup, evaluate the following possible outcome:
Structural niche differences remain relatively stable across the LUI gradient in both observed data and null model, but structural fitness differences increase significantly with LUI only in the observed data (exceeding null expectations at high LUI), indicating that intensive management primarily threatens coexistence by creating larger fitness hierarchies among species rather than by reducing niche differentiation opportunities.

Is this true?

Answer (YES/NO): NO